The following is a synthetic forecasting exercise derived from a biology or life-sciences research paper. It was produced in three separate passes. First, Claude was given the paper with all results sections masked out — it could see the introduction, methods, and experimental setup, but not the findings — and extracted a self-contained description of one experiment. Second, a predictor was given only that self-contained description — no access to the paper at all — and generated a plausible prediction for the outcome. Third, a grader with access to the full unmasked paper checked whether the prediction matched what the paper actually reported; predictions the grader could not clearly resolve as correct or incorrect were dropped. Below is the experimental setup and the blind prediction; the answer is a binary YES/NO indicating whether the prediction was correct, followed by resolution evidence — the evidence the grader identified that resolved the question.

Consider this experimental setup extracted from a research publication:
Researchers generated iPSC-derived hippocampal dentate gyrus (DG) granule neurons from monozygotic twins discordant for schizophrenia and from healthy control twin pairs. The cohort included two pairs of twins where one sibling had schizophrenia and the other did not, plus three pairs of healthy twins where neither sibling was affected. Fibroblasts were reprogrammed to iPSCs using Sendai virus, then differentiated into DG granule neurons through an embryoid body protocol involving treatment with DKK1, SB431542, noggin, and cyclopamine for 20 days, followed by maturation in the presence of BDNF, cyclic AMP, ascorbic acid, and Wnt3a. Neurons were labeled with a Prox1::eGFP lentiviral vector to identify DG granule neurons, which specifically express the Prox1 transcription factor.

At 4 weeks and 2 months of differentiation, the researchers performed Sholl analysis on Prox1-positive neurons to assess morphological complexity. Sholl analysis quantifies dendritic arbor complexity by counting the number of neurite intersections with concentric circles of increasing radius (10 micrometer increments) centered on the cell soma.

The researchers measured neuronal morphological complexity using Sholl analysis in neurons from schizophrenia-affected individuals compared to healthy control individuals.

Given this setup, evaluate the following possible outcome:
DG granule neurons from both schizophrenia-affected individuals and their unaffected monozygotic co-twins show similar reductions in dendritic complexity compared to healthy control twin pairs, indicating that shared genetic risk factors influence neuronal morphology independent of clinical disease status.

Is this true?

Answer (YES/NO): NO